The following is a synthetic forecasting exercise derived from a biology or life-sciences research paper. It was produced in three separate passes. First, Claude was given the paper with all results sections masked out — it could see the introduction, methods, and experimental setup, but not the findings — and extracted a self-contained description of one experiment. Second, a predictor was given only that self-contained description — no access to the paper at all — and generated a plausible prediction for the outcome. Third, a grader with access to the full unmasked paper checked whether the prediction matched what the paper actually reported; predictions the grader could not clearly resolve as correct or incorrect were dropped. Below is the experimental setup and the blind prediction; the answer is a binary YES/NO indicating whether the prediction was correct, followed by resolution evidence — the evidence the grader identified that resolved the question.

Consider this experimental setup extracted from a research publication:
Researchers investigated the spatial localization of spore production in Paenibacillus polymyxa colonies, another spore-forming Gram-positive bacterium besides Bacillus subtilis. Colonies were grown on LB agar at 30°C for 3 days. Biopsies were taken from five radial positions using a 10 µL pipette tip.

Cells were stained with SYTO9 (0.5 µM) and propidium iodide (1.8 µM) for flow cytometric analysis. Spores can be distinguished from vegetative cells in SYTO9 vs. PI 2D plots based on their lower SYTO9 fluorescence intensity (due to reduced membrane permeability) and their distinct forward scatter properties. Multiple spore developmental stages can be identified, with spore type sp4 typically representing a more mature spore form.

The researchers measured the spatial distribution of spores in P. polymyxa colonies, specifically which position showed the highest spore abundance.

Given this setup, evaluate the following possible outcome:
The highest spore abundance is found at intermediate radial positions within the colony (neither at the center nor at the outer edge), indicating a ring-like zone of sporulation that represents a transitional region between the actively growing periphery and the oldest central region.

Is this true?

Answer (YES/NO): YES